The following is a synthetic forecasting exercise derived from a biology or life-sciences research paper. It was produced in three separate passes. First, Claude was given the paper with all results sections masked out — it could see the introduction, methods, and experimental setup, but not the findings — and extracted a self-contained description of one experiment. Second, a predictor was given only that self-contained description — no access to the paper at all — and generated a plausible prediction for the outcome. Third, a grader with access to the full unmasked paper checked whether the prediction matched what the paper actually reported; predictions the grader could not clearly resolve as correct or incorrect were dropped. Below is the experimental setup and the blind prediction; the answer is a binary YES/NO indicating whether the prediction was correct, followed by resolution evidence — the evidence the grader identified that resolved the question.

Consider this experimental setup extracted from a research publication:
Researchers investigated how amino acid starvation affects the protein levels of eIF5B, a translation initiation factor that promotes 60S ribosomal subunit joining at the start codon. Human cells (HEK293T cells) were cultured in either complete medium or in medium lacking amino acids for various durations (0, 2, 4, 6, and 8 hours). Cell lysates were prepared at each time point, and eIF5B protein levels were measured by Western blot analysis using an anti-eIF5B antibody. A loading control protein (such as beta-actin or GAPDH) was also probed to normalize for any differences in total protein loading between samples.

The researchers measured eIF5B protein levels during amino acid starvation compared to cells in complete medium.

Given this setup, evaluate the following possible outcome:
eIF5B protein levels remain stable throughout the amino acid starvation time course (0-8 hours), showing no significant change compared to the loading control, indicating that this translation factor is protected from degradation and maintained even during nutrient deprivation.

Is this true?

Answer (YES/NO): NO